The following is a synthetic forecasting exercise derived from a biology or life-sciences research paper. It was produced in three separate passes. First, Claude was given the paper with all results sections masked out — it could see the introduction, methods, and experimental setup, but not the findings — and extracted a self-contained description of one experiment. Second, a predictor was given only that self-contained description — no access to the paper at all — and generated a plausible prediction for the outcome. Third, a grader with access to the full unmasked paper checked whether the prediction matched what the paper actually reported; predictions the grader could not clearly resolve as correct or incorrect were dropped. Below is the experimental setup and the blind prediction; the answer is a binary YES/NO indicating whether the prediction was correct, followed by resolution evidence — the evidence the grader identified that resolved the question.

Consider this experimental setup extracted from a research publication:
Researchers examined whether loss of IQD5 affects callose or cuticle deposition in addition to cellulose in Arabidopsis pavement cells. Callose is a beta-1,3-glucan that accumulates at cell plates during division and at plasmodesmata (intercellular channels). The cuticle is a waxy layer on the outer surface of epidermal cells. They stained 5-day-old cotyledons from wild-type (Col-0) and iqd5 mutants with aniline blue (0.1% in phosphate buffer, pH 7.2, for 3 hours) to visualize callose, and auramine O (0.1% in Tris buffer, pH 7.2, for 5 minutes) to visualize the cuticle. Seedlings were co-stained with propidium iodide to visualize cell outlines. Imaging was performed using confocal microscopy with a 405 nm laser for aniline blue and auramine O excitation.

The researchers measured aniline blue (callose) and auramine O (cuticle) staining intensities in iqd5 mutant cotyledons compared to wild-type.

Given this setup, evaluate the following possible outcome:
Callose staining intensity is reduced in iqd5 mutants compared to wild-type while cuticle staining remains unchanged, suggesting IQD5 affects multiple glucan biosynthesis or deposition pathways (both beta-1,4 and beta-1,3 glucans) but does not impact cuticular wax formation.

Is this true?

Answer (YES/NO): NO